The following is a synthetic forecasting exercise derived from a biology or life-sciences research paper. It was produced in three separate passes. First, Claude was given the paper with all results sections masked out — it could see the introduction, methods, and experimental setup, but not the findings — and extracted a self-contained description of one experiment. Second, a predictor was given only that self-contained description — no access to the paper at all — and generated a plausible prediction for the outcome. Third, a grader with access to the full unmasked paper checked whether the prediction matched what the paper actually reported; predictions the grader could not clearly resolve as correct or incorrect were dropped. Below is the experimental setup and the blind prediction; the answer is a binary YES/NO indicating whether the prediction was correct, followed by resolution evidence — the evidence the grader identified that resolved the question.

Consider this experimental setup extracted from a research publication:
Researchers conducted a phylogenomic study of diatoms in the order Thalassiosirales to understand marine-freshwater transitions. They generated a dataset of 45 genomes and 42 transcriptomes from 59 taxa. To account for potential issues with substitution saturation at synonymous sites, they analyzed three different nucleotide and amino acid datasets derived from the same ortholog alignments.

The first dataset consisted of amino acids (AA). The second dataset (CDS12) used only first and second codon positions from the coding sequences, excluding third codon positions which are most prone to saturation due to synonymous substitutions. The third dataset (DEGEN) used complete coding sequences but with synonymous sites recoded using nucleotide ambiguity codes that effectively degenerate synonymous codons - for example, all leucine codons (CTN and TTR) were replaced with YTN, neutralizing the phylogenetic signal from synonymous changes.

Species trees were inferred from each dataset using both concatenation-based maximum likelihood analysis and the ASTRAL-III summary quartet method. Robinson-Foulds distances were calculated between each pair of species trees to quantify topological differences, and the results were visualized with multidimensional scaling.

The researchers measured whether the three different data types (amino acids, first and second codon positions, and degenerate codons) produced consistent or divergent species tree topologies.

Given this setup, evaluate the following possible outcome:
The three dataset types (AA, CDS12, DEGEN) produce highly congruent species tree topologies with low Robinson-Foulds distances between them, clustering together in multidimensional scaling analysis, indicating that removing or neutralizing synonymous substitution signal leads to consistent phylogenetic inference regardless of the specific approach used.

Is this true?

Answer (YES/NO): NO